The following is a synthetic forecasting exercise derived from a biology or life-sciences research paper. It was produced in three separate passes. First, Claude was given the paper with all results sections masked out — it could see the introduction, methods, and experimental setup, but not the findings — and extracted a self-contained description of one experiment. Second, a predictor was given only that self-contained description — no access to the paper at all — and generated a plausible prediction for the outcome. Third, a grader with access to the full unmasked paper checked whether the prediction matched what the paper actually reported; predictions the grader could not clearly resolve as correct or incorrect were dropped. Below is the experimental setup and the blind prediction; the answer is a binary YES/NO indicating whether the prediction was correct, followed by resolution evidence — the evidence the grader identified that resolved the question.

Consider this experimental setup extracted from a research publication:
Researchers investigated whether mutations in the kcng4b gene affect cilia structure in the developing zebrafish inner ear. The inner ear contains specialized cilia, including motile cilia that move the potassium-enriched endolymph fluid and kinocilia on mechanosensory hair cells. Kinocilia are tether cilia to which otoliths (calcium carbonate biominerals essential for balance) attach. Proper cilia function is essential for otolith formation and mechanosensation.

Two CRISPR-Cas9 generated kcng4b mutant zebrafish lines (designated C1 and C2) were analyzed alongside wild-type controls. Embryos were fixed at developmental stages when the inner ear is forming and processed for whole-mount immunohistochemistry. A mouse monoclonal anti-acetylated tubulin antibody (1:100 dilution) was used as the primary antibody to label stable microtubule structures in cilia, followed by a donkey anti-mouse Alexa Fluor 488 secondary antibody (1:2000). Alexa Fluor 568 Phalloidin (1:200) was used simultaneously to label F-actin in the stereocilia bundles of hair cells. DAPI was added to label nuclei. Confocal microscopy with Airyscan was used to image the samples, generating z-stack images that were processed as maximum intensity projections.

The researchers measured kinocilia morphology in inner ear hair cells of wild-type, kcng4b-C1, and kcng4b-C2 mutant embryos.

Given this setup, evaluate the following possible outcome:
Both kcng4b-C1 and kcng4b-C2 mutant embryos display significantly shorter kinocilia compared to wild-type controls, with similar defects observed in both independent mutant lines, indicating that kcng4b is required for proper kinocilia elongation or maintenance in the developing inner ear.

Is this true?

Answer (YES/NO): NO